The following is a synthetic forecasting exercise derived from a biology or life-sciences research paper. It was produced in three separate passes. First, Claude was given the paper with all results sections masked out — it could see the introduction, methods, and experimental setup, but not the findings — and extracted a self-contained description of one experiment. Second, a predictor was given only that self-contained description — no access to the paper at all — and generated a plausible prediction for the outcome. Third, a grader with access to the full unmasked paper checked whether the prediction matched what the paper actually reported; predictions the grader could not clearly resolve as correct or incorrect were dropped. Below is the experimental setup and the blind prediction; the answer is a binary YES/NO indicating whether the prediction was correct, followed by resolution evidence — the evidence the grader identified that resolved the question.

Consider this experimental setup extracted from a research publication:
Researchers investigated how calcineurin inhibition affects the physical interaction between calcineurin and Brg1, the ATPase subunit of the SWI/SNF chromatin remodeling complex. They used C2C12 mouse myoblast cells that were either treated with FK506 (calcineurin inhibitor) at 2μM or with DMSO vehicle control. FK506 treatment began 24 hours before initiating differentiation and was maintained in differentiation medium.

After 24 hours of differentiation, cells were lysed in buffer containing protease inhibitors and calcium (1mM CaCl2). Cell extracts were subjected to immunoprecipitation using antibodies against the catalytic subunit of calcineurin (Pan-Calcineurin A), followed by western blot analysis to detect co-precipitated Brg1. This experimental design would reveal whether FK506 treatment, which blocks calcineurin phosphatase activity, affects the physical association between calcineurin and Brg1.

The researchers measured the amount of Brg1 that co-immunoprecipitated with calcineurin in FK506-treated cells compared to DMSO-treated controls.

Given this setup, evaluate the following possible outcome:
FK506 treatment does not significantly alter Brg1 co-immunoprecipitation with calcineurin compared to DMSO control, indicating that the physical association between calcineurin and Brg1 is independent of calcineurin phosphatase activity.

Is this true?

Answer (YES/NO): YES